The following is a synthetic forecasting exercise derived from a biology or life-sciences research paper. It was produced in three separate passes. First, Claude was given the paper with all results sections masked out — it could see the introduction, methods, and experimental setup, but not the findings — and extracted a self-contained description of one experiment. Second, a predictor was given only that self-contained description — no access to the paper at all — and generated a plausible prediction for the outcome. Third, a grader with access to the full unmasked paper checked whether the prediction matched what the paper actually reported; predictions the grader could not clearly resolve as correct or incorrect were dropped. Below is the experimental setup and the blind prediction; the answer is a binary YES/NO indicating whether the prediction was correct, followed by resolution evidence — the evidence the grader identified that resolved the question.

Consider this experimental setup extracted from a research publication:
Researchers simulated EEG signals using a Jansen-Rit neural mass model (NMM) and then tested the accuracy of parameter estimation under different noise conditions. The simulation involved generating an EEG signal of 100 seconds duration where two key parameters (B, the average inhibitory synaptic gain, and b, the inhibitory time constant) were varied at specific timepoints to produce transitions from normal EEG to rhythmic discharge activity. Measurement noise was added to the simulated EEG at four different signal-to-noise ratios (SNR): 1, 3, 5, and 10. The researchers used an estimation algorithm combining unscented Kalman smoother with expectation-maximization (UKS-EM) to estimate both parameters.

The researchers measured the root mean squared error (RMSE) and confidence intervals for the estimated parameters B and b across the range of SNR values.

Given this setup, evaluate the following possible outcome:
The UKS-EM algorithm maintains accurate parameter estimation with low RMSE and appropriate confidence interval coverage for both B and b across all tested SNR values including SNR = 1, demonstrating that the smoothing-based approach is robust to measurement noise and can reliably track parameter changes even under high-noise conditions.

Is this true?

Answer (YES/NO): NO